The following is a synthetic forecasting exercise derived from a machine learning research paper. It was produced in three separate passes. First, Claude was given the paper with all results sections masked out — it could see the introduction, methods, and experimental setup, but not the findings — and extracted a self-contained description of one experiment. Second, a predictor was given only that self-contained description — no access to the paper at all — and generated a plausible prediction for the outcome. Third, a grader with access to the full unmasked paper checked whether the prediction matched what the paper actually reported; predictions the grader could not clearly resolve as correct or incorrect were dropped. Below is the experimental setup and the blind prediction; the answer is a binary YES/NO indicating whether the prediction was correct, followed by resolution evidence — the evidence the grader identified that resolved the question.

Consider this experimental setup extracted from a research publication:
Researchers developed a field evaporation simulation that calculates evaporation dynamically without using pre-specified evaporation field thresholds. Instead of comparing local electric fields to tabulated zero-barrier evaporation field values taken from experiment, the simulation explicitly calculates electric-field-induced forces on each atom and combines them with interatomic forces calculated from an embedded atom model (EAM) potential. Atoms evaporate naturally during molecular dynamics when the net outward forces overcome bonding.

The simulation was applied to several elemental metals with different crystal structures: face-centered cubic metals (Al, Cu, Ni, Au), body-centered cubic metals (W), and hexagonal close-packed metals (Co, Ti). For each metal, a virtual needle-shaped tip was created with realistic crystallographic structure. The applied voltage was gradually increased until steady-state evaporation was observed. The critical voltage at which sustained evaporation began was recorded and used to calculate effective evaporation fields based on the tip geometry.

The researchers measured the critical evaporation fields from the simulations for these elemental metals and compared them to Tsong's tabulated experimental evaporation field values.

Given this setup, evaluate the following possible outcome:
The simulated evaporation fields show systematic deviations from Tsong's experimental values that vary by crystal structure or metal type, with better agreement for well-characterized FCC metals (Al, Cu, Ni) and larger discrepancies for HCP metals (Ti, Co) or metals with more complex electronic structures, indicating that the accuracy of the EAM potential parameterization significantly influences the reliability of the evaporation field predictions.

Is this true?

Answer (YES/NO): NO